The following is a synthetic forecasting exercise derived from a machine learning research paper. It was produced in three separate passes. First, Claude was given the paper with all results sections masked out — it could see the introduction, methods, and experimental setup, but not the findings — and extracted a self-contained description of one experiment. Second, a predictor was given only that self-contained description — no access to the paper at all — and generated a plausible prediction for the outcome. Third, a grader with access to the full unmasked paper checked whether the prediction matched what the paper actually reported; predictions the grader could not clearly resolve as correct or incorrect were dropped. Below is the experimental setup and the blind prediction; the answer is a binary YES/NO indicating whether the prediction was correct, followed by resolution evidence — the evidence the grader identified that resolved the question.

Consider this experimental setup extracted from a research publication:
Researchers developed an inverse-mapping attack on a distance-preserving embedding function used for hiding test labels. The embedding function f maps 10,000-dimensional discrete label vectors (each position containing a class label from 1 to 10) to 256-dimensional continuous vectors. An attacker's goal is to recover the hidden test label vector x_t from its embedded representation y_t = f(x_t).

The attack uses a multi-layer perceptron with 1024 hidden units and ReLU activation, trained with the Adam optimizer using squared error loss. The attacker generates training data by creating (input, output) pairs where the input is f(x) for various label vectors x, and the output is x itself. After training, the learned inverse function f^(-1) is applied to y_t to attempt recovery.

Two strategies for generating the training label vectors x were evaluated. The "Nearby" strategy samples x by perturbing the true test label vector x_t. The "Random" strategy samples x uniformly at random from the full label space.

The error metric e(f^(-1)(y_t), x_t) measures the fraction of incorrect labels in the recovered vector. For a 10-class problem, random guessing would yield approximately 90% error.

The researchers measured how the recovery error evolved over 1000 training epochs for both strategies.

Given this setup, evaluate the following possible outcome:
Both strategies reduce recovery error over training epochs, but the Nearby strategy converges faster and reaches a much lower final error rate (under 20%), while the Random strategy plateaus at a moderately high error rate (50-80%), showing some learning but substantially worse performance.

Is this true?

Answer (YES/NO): NO